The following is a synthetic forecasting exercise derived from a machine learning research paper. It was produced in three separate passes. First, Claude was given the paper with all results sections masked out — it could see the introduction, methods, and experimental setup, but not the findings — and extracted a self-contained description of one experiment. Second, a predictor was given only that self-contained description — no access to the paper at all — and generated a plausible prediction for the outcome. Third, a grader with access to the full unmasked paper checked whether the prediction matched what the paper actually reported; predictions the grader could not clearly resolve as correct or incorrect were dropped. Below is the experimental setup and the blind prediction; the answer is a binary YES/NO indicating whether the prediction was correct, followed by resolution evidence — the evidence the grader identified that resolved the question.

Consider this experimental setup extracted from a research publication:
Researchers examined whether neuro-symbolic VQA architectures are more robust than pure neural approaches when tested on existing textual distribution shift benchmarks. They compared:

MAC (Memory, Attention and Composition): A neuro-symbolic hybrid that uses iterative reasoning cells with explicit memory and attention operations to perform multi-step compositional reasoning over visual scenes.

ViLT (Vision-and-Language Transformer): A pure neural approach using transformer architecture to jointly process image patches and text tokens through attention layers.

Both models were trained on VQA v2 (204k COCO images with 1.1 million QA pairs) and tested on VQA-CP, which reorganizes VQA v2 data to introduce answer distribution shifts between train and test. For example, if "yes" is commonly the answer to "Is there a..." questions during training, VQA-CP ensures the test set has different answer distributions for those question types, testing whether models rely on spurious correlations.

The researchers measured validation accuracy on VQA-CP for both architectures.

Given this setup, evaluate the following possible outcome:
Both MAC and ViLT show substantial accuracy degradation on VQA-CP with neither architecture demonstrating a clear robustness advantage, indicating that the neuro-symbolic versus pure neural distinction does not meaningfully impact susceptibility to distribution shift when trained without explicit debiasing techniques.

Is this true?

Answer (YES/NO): NO